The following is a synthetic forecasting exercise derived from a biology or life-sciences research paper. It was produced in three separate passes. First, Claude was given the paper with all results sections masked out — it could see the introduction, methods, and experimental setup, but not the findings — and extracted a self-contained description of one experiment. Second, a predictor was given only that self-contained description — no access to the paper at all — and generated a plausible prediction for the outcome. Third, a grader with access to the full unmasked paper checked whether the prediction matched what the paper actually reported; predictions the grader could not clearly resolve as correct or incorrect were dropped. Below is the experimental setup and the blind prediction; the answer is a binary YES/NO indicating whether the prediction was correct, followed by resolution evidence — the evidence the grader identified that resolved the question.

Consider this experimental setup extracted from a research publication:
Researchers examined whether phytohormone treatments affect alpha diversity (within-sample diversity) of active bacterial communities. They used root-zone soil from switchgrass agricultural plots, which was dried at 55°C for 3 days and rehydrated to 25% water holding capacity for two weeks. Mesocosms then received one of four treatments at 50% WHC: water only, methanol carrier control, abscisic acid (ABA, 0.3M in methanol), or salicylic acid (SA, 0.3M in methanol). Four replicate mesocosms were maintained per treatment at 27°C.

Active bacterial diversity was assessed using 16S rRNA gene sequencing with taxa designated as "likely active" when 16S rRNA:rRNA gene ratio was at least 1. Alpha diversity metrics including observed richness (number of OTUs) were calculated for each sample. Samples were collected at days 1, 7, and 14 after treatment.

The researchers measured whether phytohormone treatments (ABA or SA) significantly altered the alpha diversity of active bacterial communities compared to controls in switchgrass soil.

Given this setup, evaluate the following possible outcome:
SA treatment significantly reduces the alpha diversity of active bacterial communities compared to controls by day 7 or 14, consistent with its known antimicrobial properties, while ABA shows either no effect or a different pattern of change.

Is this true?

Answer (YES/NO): NO